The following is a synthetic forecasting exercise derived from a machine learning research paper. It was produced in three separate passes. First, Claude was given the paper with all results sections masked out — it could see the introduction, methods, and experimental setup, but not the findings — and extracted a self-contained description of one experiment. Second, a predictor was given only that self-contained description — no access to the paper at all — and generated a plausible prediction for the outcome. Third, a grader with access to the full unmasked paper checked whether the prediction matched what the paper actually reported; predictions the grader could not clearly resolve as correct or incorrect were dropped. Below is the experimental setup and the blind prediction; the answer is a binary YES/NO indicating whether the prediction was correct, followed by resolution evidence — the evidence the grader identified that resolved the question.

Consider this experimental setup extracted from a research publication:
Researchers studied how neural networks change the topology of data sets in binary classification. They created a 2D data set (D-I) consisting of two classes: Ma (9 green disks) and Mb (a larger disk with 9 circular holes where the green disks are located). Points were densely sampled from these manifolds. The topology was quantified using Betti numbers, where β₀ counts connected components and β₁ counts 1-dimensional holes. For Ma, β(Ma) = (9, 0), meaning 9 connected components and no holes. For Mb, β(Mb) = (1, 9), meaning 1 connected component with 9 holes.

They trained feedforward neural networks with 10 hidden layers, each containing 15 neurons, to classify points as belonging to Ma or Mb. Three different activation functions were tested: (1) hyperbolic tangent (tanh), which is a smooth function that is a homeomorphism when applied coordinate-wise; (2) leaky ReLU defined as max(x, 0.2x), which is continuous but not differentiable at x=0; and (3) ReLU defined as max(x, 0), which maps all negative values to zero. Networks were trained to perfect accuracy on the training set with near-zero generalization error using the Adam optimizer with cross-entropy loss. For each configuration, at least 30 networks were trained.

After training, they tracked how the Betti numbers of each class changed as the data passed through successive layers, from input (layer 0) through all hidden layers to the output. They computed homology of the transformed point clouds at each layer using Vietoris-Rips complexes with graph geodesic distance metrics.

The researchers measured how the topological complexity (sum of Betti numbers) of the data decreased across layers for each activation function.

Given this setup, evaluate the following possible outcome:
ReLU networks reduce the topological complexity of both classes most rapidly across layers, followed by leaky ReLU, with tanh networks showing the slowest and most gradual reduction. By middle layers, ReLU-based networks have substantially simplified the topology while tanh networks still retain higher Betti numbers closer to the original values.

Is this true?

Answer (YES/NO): YES